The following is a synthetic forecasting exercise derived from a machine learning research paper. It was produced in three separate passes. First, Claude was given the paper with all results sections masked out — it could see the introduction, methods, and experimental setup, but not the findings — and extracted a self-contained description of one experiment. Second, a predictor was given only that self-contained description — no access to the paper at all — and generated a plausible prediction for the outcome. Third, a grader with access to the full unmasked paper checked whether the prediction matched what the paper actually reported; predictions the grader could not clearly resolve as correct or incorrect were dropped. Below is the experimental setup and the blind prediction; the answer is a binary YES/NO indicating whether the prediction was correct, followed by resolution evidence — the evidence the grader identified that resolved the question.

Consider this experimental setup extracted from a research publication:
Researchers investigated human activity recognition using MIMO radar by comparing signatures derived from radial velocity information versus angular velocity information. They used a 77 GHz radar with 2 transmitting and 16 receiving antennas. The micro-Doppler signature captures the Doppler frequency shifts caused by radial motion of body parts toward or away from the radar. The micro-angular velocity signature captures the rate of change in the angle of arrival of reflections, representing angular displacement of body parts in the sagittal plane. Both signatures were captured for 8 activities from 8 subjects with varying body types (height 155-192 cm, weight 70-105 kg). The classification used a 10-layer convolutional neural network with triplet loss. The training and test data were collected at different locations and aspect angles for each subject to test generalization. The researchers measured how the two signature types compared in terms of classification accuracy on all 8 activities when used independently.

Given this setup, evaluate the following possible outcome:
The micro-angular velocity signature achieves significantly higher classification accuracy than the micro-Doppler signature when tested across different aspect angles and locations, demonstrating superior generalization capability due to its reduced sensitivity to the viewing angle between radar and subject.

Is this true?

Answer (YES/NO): NO